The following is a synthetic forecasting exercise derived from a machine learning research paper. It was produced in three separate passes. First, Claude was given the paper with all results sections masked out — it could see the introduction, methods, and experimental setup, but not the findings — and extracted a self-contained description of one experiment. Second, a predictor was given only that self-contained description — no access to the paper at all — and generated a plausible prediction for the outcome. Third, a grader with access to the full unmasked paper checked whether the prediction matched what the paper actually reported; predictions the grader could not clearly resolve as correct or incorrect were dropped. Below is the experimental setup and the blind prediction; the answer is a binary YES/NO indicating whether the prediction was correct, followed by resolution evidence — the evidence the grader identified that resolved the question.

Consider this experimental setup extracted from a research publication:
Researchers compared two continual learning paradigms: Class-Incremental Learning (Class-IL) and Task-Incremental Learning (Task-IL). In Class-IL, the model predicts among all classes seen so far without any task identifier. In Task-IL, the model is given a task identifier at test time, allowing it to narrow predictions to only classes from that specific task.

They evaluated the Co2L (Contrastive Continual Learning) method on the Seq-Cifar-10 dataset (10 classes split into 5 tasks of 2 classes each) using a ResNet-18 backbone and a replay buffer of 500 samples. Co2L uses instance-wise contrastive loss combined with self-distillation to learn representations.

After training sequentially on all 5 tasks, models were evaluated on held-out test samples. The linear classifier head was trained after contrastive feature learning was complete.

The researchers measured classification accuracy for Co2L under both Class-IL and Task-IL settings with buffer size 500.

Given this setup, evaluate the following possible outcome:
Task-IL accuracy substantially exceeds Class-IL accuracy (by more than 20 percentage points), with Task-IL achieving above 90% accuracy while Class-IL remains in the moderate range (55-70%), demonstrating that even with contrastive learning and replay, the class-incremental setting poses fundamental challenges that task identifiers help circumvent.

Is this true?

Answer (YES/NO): NO